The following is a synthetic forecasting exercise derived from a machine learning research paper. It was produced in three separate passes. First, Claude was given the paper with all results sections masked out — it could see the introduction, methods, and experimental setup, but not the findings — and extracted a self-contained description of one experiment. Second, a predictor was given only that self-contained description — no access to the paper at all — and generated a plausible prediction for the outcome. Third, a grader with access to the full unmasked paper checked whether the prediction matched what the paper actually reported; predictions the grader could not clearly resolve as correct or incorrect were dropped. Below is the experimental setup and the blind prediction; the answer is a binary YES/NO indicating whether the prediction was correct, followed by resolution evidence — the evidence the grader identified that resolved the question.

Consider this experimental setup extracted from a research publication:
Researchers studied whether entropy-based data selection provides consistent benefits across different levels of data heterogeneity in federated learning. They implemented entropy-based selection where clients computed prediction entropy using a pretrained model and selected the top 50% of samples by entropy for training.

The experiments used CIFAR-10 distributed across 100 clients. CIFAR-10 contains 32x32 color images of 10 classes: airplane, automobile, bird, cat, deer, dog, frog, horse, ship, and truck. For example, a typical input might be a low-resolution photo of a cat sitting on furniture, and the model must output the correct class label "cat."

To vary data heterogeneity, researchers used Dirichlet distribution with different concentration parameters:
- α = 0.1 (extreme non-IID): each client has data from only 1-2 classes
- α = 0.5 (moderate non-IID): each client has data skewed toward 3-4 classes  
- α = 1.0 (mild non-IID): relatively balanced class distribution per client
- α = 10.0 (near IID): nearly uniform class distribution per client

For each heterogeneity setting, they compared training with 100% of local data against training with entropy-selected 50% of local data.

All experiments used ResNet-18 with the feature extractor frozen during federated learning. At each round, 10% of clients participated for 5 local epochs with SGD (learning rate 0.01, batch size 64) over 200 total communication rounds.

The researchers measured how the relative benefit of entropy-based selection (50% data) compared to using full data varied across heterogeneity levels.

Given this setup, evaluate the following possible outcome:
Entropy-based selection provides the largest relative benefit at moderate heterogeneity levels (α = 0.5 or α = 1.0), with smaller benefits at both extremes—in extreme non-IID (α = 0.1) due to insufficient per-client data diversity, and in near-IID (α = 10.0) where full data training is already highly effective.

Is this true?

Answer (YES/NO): NO